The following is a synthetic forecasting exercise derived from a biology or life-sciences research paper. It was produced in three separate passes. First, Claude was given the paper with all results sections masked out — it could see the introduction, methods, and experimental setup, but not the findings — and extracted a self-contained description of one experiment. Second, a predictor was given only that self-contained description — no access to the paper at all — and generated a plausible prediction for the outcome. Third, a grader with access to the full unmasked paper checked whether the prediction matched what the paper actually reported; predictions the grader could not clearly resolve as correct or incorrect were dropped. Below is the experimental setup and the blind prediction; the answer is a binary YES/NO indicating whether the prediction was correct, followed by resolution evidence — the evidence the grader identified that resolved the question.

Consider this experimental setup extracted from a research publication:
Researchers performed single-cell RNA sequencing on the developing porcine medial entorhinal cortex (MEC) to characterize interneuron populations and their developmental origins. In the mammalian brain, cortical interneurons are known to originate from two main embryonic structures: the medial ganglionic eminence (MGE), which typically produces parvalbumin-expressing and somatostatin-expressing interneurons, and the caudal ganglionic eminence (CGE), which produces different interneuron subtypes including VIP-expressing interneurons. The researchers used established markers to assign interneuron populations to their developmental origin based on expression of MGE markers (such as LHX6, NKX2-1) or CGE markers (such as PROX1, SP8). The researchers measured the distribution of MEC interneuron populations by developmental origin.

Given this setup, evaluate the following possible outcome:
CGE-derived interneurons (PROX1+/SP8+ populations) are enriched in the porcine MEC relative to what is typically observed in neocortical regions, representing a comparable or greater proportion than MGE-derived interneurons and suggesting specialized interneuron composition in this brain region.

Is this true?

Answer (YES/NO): NO